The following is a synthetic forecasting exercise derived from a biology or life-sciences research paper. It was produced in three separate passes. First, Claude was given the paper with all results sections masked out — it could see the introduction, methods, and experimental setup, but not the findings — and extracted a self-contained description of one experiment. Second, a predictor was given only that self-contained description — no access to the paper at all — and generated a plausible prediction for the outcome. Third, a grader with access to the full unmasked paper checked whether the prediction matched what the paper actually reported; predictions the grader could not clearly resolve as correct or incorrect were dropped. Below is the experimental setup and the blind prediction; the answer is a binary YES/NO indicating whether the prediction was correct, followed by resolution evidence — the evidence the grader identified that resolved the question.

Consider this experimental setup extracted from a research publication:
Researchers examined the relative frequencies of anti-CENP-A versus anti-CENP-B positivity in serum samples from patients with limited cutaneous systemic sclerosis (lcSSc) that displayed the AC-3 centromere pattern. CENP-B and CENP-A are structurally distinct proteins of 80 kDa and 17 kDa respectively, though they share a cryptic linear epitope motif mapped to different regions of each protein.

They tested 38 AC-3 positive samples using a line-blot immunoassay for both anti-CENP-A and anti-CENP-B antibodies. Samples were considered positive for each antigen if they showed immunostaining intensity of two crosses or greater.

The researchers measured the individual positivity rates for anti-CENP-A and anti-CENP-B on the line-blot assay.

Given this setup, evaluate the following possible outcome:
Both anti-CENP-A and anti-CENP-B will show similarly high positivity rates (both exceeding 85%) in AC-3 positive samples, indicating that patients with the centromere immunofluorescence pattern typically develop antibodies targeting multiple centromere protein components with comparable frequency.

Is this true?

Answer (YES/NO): NO